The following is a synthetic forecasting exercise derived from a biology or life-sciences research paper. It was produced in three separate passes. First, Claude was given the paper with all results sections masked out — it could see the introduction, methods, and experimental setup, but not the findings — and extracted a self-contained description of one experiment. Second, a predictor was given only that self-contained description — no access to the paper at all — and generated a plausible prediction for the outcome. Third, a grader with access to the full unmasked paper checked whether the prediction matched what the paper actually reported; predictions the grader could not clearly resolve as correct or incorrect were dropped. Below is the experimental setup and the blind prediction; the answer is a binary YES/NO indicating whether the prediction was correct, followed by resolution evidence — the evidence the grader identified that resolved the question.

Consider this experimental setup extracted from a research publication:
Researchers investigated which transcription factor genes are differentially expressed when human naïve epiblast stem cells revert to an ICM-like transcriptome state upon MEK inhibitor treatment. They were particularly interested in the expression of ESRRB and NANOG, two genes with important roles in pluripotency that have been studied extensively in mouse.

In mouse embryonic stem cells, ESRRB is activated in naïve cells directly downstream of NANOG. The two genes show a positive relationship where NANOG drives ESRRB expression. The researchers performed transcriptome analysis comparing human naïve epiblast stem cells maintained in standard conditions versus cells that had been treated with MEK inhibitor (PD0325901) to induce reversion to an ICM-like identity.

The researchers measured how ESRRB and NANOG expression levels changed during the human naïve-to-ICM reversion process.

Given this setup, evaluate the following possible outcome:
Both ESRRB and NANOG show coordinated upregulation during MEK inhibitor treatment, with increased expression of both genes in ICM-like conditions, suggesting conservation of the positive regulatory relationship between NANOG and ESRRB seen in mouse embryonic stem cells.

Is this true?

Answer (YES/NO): NO